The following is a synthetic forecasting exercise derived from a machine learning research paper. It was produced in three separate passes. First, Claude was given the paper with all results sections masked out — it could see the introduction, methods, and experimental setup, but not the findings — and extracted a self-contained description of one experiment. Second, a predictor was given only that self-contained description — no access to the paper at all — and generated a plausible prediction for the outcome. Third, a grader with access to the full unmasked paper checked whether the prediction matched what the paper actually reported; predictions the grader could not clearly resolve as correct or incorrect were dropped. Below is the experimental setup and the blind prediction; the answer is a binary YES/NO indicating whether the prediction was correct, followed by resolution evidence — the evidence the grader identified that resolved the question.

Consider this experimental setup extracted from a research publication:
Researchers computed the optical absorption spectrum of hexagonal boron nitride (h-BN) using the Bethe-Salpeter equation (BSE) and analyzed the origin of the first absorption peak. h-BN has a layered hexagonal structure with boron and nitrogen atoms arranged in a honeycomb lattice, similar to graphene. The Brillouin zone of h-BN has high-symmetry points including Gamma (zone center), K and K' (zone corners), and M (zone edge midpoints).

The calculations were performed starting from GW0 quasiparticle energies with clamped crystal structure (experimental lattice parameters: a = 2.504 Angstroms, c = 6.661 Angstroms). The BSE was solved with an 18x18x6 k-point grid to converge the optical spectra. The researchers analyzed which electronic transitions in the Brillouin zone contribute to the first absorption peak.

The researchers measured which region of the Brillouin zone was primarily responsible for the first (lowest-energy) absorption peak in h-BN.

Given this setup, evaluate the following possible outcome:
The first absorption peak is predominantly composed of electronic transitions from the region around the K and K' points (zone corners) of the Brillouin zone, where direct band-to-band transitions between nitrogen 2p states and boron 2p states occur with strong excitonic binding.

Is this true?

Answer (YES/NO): YES